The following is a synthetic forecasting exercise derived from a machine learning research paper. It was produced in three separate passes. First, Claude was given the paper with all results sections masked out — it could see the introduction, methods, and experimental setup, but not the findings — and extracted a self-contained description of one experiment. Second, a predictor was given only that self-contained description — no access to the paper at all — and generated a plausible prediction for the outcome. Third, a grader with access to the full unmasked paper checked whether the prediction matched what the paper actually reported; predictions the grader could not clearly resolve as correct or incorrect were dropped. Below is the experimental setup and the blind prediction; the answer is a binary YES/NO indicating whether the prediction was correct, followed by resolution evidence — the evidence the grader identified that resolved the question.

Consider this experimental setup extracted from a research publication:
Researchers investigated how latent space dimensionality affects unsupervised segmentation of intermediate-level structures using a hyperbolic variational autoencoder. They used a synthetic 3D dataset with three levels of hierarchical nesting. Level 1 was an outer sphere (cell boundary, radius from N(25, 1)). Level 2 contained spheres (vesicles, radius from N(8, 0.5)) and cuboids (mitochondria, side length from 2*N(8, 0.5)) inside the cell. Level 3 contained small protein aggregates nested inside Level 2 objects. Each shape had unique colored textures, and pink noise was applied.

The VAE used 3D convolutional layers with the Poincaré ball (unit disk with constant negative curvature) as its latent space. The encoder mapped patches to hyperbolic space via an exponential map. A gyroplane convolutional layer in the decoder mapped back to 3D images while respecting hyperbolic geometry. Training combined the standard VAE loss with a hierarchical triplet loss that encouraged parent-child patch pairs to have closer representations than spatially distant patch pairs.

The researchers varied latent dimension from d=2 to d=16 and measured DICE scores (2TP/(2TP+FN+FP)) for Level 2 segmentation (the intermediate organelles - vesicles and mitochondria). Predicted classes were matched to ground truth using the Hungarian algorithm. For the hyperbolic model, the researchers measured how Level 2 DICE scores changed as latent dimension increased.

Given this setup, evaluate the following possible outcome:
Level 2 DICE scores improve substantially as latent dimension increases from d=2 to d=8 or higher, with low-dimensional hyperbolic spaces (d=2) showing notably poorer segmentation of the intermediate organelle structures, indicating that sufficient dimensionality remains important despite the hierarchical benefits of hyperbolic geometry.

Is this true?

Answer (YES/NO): NO